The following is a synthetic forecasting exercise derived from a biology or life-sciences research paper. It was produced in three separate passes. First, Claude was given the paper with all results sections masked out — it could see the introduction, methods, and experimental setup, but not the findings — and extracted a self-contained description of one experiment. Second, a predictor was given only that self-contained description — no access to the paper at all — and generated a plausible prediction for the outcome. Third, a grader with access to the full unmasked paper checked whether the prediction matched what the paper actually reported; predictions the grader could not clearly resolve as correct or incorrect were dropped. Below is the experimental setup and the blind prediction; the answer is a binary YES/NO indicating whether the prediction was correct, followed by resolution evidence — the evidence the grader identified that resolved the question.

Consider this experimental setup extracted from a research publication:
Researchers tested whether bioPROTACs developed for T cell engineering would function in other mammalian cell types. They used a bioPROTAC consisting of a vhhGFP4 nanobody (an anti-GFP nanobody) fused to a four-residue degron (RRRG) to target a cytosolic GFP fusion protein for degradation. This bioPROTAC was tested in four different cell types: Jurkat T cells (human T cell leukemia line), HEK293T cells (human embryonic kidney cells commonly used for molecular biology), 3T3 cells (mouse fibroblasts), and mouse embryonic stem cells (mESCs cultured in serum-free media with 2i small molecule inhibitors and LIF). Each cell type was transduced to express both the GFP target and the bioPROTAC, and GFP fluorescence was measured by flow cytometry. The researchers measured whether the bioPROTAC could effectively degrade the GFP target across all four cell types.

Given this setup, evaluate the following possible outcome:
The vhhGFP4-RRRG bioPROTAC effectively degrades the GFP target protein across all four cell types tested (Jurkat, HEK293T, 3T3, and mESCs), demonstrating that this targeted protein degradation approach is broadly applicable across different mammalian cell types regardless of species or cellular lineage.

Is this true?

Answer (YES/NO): YES